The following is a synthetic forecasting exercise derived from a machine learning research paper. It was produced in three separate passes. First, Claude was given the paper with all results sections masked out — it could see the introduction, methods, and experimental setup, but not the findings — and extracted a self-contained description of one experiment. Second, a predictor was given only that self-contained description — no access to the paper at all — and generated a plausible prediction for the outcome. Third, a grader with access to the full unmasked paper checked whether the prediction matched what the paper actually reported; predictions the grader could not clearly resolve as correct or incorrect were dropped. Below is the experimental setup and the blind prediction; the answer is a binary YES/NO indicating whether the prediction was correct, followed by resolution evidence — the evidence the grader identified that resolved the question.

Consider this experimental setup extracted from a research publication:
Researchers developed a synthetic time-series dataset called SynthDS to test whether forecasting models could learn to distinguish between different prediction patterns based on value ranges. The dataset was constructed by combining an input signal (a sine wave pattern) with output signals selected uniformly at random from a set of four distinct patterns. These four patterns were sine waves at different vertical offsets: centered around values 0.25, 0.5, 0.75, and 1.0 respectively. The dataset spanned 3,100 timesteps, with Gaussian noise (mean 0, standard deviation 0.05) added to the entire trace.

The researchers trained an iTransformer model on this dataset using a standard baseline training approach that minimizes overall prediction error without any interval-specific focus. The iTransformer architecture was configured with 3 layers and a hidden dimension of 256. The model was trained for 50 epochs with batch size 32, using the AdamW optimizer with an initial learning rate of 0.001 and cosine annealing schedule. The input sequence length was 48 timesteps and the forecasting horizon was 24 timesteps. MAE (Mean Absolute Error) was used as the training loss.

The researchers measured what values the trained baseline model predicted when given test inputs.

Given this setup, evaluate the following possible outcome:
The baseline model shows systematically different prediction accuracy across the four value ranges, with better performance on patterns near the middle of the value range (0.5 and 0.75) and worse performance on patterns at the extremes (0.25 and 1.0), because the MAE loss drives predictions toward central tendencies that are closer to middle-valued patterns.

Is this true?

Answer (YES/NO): YES